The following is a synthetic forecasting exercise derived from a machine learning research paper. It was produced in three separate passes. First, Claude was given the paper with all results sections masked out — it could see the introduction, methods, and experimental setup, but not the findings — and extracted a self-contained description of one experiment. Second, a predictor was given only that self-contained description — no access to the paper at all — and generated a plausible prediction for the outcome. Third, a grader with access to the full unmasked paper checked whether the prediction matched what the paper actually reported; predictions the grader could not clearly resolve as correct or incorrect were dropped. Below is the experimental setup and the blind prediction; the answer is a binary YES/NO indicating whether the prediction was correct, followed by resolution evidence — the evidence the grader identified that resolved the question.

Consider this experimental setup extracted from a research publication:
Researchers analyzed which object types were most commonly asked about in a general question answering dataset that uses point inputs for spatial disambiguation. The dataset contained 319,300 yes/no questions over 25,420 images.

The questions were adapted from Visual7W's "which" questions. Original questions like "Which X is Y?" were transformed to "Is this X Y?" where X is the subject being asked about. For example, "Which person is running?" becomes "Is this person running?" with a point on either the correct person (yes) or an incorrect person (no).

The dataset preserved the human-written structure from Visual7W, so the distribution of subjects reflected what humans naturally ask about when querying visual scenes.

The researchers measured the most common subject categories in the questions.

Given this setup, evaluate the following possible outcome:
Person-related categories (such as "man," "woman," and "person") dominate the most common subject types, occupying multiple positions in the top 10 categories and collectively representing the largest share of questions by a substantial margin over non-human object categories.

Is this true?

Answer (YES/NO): NO